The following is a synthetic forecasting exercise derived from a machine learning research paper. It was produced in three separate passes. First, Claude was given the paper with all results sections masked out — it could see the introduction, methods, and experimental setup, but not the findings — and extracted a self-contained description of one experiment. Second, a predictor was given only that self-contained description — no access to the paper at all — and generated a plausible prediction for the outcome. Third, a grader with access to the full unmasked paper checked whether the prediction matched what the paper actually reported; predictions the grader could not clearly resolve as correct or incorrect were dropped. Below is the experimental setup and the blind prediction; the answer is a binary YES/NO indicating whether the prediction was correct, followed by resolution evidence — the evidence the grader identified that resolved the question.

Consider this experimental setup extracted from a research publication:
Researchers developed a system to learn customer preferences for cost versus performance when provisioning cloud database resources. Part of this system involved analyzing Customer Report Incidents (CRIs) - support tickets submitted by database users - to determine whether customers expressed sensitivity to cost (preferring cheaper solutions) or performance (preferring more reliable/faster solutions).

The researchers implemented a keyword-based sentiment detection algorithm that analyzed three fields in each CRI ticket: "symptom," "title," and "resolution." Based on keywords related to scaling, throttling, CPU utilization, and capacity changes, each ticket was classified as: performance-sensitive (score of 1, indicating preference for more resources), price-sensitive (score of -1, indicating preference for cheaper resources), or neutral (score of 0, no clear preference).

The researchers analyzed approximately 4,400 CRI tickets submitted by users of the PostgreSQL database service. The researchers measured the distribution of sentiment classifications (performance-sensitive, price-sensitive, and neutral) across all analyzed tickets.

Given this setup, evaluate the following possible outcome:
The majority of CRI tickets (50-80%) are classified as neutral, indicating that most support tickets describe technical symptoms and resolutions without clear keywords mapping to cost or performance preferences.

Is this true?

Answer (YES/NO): YES